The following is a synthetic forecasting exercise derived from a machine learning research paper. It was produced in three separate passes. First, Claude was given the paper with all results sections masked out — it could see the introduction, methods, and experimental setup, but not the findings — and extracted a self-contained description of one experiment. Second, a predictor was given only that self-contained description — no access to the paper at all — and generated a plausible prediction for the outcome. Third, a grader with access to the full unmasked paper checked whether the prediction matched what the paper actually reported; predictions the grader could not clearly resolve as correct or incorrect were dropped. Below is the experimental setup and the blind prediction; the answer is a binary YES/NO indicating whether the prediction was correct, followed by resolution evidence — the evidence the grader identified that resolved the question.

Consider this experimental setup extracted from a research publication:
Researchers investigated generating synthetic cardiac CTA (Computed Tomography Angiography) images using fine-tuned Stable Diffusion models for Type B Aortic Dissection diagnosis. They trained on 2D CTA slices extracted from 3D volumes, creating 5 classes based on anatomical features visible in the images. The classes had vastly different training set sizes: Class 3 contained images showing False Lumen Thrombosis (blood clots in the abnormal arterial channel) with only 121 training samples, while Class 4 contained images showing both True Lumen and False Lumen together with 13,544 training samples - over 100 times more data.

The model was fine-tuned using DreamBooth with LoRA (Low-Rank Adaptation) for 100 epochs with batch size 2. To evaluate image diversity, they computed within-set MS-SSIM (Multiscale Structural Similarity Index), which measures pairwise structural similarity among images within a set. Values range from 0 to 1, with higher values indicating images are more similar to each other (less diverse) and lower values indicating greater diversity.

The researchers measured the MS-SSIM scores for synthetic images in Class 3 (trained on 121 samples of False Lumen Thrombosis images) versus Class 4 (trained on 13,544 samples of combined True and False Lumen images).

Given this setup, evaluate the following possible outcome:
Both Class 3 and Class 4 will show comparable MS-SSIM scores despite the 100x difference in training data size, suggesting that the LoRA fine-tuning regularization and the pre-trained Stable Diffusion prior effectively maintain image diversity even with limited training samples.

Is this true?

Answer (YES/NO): YES